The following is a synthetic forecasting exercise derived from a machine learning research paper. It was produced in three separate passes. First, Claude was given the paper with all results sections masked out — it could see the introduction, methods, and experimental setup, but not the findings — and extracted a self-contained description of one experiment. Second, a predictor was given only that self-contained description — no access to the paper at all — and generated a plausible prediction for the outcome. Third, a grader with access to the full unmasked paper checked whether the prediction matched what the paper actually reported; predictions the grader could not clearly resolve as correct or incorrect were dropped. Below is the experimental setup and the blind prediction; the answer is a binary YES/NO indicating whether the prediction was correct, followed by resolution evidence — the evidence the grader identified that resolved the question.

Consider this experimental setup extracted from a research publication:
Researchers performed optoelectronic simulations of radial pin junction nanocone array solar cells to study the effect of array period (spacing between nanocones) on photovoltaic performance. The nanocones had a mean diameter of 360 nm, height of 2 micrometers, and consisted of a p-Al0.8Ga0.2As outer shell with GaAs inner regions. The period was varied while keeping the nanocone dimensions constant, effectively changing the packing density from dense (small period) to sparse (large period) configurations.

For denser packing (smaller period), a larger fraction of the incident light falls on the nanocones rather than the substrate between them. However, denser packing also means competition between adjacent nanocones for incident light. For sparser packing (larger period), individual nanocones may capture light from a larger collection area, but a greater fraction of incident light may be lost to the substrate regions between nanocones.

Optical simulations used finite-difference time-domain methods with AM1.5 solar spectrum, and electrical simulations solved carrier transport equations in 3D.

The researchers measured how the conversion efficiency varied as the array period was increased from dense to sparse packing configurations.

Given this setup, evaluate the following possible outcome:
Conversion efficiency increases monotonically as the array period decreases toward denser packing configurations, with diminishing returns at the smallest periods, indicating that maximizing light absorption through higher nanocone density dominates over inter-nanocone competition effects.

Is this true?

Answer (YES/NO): NO